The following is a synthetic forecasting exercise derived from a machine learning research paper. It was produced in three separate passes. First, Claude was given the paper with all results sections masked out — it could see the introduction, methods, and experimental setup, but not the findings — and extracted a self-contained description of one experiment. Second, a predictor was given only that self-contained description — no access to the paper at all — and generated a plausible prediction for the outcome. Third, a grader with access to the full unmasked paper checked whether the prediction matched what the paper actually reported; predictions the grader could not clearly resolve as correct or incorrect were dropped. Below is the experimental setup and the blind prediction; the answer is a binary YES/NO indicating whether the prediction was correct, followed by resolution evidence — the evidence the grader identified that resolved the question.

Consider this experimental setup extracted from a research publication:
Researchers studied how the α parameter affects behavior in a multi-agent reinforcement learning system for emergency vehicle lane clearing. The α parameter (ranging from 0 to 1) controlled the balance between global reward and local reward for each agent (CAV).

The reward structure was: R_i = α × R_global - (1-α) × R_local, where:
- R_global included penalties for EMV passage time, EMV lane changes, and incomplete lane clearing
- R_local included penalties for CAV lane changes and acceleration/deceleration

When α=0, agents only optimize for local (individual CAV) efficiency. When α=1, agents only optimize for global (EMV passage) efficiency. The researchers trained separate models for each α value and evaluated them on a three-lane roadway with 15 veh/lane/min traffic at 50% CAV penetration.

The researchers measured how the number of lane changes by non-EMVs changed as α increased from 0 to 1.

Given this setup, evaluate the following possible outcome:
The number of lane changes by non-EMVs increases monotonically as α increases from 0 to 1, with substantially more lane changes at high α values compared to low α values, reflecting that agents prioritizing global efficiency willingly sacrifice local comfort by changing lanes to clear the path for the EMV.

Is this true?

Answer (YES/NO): YES